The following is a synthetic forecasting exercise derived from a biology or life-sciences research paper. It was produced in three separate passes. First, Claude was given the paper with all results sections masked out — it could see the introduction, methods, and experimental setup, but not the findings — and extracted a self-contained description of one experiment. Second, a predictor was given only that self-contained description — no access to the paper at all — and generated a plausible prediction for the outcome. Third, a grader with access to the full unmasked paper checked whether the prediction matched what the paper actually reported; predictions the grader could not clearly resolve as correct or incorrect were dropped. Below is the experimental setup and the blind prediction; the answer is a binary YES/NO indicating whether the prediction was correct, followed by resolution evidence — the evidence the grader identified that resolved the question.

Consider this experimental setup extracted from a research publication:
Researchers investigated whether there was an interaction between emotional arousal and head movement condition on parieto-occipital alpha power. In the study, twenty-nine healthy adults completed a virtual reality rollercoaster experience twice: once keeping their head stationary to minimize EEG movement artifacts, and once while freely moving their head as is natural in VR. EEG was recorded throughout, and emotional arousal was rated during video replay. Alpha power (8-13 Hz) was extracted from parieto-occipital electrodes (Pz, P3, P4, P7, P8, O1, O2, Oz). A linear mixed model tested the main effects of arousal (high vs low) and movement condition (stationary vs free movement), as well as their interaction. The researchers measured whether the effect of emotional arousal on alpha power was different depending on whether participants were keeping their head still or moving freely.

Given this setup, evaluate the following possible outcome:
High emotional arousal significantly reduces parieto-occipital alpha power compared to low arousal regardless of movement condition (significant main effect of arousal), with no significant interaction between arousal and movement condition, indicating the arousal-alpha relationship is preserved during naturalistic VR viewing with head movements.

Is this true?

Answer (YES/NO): YES